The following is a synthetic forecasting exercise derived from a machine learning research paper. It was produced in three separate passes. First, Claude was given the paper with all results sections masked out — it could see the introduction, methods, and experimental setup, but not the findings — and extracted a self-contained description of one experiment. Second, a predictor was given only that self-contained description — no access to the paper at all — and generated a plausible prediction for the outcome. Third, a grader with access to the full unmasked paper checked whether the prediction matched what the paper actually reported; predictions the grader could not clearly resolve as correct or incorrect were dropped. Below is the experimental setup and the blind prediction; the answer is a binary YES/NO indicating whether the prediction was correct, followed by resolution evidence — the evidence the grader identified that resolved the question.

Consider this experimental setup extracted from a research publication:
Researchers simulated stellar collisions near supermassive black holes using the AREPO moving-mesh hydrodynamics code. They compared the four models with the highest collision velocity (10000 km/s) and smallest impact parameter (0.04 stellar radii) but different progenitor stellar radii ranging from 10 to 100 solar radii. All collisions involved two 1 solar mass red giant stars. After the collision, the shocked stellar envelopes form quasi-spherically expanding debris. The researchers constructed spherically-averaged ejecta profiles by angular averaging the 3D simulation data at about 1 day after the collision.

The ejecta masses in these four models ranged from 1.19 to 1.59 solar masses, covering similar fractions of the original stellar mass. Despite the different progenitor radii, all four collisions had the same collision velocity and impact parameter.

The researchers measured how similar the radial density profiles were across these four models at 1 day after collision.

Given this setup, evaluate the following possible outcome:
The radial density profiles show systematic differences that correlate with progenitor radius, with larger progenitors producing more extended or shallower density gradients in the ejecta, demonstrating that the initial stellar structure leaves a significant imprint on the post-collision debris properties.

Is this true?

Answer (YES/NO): NO